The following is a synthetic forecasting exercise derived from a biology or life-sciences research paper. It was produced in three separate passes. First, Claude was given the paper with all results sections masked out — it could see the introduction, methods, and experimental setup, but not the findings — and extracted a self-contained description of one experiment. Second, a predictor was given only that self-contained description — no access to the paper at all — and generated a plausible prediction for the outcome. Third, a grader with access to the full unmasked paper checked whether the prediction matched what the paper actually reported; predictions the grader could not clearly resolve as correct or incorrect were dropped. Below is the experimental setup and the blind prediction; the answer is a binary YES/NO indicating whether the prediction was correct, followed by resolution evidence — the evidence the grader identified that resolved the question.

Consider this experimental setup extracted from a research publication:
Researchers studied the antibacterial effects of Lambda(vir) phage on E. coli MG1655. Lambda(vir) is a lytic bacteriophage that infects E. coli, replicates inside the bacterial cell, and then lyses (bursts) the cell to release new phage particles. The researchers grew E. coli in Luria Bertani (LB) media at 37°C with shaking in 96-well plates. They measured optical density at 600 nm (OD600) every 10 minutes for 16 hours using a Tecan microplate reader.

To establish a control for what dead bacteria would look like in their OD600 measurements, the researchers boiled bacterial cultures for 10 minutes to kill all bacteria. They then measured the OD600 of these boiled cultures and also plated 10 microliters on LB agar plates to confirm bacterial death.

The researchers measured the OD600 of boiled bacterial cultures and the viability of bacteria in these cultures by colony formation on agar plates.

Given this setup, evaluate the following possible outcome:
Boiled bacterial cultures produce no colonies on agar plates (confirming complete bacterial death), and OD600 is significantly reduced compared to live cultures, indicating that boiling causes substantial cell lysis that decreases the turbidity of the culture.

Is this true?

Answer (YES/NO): NO